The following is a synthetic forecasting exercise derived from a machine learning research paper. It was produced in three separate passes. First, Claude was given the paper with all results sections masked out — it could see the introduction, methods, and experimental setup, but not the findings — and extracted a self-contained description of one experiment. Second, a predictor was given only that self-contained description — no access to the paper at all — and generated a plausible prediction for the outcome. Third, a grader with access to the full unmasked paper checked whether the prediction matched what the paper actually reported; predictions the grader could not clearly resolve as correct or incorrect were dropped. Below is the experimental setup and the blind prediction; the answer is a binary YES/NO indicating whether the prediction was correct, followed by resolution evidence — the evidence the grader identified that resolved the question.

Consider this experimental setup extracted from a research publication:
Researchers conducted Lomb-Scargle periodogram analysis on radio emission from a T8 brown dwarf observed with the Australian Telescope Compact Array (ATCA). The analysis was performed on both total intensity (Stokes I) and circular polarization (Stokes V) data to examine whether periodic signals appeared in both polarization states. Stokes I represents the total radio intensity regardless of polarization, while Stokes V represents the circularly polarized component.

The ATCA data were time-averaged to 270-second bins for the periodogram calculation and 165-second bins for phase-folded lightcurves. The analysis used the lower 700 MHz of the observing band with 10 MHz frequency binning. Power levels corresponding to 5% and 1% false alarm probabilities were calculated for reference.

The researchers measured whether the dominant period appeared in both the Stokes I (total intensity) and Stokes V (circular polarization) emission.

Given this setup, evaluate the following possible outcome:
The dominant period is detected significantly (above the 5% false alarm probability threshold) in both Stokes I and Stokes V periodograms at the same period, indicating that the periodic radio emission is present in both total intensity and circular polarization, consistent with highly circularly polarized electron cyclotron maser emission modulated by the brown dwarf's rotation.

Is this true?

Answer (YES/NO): YES